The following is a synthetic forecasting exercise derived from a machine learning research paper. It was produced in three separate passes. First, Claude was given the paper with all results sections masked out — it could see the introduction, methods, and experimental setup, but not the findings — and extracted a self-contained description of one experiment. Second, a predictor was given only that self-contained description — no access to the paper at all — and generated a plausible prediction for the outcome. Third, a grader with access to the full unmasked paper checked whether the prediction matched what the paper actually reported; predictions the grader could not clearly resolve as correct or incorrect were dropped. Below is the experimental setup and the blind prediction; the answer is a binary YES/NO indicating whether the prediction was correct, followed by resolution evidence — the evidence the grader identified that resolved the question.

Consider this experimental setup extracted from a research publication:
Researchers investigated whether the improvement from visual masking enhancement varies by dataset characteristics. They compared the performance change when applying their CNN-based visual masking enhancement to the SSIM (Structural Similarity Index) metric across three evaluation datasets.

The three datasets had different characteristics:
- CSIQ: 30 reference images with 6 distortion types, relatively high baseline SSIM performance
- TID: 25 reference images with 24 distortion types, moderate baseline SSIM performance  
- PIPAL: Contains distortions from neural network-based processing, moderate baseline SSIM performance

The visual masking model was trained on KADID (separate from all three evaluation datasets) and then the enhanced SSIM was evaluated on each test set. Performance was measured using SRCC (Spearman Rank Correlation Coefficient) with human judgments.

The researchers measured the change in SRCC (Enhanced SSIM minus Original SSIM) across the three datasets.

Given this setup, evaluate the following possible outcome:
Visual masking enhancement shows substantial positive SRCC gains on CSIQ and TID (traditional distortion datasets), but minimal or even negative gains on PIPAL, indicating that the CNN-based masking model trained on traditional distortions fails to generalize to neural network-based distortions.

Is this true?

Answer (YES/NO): NO